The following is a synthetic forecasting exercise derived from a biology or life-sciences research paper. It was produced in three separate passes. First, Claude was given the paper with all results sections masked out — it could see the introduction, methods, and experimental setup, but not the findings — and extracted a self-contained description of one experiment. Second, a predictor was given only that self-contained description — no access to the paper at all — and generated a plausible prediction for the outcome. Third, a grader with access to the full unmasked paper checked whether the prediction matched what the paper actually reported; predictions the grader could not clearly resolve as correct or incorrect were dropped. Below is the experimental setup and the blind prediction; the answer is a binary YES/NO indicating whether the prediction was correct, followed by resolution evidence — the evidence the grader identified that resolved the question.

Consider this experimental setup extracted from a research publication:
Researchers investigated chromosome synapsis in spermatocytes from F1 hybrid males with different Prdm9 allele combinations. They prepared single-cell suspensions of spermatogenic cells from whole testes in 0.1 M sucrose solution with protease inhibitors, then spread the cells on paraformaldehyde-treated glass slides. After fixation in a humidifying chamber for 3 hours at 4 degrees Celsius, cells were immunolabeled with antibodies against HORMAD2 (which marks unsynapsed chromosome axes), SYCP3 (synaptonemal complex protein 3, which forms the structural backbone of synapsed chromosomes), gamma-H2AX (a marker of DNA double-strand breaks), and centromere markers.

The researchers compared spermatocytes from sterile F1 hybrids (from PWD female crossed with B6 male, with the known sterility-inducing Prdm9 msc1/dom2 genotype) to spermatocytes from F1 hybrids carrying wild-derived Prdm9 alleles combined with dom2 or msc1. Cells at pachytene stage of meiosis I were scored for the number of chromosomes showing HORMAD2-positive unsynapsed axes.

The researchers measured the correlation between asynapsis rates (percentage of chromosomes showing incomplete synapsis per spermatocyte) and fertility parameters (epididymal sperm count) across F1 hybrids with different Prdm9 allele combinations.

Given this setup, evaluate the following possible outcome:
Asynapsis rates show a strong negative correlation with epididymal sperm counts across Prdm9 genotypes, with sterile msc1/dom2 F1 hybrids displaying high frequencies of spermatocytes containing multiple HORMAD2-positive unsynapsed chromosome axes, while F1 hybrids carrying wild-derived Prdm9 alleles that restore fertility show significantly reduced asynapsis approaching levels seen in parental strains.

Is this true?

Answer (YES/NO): NO